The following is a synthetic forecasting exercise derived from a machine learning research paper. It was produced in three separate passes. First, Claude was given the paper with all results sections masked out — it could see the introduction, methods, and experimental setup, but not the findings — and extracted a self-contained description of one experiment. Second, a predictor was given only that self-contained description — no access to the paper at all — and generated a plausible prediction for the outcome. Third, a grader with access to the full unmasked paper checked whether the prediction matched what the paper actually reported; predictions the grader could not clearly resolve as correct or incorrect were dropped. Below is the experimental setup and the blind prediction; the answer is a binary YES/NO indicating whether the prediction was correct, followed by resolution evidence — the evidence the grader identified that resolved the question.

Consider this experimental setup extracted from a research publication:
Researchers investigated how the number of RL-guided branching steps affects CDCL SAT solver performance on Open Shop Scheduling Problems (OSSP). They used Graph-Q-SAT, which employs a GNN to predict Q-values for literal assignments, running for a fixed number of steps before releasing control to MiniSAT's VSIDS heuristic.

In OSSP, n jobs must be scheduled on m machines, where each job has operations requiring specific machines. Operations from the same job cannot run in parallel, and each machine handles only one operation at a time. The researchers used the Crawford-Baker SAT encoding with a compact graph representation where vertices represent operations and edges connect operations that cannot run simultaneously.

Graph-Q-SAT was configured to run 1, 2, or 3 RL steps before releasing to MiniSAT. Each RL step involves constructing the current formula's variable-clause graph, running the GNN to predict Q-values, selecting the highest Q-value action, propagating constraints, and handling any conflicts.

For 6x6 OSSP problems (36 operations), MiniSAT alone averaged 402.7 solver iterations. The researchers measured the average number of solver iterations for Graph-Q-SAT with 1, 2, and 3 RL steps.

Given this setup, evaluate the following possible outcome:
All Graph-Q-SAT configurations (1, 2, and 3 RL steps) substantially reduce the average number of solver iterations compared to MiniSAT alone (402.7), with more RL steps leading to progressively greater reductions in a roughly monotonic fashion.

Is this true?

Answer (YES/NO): NO